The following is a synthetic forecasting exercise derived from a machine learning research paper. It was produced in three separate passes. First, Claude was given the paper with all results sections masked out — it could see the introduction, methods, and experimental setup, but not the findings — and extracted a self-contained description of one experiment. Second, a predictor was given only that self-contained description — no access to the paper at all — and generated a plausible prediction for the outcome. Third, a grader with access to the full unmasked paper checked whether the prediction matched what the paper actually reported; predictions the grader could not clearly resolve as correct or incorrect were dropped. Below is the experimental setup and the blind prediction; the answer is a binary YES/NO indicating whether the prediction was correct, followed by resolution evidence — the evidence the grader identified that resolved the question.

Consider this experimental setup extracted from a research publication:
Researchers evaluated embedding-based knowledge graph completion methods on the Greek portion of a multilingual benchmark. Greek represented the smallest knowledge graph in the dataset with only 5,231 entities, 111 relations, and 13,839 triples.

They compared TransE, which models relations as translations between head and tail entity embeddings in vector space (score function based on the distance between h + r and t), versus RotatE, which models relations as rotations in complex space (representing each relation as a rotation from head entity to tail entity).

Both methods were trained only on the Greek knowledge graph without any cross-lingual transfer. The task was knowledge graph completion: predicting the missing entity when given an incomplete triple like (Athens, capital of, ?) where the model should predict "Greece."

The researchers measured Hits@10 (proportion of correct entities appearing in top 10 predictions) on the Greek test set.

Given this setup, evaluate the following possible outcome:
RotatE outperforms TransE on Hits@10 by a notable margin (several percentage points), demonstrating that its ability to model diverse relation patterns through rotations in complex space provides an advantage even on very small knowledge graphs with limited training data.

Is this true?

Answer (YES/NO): NO